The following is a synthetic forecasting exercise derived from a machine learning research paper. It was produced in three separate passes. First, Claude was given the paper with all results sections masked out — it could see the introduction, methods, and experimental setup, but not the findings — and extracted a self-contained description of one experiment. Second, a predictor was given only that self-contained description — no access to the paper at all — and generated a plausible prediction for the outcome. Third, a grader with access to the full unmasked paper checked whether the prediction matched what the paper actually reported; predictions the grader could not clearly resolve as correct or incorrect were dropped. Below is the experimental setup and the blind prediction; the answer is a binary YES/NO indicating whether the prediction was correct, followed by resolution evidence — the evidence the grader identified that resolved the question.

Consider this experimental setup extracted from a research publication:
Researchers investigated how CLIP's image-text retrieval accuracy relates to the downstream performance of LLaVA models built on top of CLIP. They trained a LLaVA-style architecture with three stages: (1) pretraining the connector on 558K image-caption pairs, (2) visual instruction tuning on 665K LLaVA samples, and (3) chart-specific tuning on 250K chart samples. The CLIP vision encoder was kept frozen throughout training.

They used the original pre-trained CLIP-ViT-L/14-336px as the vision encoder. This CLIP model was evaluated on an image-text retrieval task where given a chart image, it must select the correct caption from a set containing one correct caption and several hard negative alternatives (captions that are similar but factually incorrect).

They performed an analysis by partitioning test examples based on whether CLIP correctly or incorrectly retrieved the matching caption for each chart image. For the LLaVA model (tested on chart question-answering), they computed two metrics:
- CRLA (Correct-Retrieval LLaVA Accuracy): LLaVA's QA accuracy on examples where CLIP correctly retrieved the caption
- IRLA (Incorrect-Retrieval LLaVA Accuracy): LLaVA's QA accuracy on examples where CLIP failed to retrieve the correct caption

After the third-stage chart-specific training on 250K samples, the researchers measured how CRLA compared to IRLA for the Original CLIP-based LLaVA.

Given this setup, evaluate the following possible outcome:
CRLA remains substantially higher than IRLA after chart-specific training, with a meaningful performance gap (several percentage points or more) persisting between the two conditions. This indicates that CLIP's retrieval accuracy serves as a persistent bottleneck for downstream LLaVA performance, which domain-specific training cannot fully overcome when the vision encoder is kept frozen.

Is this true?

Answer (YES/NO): YES